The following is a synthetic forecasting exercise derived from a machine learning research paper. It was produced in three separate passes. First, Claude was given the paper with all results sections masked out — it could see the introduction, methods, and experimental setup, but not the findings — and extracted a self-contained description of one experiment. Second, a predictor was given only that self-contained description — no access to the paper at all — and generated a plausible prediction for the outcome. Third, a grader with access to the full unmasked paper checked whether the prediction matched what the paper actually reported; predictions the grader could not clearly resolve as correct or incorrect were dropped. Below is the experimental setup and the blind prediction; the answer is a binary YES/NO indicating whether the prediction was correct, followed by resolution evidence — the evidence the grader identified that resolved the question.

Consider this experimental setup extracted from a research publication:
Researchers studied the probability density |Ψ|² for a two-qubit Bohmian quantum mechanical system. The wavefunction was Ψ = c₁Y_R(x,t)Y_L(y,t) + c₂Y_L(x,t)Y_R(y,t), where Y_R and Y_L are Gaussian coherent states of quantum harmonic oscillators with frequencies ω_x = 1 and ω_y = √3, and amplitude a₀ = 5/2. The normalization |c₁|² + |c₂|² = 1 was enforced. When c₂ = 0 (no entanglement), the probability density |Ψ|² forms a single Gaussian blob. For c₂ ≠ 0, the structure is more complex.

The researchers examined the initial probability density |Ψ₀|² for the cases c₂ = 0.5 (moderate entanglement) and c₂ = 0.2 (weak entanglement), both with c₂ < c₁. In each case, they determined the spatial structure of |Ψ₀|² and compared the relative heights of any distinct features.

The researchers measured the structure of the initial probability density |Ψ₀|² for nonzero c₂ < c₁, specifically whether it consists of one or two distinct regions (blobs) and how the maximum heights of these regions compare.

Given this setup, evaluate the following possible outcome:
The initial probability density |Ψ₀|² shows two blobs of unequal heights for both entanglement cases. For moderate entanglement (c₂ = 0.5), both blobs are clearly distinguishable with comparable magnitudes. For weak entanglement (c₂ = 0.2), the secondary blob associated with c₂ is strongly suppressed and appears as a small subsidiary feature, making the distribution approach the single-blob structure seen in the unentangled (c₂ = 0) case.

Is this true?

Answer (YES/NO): NO